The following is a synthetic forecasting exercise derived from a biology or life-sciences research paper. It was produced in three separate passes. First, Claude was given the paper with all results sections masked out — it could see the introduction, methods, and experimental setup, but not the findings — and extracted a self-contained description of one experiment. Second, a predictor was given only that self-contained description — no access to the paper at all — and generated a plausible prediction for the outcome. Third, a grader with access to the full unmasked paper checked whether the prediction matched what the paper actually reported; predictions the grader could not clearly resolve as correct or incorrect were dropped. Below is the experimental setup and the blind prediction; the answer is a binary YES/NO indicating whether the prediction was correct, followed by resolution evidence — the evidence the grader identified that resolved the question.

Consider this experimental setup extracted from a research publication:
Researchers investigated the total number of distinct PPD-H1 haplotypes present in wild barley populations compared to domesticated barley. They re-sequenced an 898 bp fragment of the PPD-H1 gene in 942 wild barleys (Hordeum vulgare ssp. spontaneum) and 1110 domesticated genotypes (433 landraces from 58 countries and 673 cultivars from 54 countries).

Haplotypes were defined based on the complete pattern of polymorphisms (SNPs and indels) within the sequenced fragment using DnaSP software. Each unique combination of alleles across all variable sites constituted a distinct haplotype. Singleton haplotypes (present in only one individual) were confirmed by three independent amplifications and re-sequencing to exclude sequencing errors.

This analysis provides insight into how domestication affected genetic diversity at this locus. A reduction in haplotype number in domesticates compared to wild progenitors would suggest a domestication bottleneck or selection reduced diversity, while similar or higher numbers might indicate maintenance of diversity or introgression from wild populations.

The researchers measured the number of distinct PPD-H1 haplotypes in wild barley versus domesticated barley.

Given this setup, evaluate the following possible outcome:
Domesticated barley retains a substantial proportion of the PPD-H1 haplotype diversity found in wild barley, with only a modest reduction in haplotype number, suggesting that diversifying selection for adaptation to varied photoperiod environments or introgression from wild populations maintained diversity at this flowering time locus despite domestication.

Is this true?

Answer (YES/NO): NO